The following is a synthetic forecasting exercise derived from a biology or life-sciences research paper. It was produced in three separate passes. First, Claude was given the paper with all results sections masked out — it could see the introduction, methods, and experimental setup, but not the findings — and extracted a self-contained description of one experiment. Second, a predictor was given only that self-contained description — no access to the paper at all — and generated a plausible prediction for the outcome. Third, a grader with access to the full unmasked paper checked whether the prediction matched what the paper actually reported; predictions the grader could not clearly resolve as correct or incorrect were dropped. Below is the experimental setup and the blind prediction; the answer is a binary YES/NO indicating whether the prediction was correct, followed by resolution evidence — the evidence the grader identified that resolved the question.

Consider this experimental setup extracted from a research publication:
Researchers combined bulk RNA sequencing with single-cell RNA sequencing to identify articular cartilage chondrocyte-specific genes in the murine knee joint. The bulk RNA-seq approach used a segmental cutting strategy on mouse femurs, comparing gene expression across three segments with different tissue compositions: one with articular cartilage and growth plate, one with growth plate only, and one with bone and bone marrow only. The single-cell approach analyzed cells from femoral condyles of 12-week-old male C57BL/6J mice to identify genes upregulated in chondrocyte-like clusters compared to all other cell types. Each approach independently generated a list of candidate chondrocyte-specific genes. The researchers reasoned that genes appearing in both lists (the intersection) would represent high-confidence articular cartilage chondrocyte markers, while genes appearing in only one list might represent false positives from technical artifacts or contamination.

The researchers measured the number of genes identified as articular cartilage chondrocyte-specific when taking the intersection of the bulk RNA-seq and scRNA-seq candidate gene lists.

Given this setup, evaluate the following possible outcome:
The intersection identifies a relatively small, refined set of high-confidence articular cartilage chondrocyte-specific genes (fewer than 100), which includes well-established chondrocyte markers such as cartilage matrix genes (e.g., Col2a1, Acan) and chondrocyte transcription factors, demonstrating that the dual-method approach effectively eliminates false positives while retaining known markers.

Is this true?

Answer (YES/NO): YES